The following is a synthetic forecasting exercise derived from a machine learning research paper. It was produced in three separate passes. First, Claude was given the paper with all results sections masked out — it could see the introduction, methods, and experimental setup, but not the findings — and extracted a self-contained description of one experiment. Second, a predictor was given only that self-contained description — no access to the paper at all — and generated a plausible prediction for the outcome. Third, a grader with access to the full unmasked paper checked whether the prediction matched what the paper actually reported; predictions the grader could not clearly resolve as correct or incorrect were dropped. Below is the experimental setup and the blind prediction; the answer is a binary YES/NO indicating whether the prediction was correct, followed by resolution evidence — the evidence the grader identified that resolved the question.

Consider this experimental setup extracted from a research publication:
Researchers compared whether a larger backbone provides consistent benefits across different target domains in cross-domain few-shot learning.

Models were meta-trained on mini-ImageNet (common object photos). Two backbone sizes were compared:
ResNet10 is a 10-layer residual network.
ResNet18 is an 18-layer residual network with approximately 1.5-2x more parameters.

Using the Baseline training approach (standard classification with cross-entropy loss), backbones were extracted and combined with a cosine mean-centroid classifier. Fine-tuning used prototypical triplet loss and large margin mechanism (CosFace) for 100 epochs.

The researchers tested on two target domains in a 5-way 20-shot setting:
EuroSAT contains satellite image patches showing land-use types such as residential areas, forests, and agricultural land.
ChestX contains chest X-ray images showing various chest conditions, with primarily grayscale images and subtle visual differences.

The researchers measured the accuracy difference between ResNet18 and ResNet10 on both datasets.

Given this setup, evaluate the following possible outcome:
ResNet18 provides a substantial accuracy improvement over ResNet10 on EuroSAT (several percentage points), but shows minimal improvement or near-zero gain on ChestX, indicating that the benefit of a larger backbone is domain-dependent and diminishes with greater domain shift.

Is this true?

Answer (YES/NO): NO